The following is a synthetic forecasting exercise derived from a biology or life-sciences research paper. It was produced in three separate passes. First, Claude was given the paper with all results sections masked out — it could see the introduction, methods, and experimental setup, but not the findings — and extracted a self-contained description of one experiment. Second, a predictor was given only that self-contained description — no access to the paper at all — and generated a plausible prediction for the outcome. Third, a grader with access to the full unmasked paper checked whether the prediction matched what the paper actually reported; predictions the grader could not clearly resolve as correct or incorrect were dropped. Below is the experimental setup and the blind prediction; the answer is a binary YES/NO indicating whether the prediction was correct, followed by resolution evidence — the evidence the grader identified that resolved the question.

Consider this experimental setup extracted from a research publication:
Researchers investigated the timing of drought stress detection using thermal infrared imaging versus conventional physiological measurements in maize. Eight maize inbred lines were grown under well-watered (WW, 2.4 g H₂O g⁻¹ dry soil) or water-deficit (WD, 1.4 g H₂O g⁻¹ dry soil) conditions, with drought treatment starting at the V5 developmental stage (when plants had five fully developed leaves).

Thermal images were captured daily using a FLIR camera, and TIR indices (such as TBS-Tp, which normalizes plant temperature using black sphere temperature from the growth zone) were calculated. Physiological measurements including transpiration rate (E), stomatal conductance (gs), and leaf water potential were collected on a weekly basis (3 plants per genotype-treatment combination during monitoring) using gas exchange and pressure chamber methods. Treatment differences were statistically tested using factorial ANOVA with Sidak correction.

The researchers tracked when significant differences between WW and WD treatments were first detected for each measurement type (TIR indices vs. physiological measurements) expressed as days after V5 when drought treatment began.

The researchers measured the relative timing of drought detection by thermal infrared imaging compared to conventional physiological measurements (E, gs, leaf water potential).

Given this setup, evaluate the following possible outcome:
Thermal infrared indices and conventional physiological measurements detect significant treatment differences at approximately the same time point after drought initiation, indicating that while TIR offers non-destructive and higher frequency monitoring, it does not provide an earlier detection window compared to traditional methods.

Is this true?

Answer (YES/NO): NO